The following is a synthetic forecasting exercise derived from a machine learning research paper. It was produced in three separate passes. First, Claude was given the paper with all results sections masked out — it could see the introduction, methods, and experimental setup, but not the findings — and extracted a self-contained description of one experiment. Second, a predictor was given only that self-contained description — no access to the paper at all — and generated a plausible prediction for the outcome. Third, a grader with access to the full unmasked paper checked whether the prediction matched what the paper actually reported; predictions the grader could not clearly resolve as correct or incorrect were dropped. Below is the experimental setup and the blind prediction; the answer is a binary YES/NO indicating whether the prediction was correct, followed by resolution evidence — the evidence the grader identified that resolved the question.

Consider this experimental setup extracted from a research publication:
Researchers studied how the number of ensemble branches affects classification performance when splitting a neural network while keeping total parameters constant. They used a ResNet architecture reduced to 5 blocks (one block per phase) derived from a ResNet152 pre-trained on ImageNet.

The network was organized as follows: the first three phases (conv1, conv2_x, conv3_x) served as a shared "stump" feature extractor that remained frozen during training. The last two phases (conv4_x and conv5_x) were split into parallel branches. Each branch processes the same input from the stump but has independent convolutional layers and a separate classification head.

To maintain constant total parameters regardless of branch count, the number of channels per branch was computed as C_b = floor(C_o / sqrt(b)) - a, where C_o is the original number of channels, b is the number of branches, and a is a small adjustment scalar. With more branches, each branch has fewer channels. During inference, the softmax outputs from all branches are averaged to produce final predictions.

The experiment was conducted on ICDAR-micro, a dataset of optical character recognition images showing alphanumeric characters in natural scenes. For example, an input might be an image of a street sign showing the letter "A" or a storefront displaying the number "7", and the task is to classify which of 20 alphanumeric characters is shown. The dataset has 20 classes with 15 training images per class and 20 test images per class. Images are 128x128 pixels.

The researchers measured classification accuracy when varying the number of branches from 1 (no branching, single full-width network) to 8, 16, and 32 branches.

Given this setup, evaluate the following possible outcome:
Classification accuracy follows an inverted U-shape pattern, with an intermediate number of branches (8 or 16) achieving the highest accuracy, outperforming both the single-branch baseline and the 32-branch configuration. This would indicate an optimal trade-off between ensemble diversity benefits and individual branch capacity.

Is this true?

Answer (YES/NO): YES